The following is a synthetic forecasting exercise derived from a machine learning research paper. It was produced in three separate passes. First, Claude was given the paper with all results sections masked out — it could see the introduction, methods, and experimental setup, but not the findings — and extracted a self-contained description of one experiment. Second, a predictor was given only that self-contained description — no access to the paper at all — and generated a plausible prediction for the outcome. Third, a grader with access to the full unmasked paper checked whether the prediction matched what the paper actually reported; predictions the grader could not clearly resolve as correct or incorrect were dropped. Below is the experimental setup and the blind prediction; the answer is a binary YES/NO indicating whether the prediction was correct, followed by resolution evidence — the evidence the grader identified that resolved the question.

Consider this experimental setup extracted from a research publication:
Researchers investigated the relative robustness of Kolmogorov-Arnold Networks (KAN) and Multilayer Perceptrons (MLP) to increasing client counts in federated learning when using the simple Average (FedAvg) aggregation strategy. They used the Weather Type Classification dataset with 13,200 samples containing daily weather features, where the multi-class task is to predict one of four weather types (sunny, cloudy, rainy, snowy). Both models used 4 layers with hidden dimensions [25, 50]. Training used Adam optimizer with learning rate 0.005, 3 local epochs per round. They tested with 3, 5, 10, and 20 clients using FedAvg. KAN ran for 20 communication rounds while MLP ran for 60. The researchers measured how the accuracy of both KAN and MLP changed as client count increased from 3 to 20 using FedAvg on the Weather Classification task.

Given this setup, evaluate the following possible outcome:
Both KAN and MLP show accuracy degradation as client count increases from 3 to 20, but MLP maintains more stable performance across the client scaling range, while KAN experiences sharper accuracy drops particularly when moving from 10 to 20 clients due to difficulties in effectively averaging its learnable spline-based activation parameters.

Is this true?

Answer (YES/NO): NO